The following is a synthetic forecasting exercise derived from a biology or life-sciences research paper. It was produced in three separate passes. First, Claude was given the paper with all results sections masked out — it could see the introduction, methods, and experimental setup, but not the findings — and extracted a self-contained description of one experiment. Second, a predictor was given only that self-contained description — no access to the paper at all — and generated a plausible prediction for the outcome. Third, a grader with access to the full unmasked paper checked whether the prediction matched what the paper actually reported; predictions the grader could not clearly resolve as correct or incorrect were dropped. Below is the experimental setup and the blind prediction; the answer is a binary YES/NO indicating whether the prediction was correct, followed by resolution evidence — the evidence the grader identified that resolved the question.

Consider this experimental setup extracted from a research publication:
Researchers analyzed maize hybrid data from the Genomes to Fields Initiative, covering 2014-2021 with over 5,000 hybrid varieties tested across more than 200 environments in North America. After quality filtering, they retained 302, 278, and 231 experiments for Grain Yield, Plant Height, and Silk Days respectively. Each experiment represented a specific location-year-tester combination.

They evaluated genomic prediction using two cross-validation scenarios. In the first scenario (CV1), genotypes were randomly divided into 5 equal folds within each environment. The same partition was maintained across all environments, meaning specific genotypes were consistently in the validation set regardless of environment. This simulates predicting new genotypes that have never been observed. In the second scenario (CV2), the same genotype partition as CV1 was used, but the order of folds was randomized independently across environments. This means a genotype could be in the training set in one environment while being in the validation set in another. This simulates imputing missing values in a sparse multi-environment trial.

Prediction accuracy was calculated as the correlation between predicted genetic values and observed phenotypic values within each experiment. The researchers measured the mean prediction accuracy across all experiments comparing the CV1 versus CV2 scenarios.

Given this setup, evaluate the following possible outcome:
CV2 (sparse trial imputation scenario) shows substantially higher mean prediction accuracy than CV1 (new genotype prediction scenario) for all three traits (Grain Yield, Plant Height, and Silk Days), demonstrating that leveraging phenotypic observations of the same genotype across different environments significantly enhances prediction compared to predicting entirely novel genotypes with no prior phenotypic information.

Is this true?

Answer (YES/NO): YES